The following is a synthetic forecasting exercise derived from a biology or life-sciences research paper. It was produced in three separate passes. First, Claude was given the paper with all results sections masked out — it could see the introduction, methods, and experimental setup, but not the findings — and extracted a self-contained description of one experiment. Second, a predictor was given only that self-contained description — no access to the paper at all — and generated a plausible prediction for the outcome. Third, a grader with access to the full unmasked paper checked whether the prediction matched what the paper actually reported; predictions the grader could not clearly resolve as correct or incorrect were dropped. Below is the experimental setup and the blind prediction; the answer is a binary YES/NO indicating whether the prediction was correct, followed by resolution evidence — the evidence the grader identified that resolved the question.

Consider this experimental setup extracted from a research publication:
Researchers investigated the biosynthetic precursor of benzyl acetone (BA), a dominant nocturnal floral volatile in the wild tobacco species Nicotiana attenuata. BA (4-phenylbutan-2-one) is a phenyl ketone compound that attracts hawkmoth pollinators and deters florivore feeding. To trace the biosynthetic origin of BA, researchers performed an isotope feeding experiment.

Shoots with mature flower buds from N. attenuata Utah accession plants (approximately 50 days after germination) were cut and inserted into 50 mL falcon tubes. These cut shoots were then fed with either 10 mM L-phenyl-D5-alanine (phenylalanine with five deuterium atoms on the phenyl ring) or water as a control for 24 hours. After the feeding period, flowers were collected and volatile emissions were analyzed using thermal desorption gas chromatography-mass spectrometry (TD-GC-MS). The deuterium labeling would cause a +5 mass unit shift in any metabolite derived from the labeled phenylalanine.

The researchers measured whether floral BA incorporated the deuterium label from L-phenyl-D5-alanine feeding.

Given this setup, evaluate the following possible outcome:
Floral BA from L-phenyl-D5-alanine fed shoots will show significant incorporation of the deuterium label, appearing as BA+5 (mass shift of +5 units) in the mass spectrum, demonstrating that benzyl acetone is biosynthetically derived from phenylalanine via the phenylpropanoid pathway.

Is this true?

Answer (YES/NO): YES